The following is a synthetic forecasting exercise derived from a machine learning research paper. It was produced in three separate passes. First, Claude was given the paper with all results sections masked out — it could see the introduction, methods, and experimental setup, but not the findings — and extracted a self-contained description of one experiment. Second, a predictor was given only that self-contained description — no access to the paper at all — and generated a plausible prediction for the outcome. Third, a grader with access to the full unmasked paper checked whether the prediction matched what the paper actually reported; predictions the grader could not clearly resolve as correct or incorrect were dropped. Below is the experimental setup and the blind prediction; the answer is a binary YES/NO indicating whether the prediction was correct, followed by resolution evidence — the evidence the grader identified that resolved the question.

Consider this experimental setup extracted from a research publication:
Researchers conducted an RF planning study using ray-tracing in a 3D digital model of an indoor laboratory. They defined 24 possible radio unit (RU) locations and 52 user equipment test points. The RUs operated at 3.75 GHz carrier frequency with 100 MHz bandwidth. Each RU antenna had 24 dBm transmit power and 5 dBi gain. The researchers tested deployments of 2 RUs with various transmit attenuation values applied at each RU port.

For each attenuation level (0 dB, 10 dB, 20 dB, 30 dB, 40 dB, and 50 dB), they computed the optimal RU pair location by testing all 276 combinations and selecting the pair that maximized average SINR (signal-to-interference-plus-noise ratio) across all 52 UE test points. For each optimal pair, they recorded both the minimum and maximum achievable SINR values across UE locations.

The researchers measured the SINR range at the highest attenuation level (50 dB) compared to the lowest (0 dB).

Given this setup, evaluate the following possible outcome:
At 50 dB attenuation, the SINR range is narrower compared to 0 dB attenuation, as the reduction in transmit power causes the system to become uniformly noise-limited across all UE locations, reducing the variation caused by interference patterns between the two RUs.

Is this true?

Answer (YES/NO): YES